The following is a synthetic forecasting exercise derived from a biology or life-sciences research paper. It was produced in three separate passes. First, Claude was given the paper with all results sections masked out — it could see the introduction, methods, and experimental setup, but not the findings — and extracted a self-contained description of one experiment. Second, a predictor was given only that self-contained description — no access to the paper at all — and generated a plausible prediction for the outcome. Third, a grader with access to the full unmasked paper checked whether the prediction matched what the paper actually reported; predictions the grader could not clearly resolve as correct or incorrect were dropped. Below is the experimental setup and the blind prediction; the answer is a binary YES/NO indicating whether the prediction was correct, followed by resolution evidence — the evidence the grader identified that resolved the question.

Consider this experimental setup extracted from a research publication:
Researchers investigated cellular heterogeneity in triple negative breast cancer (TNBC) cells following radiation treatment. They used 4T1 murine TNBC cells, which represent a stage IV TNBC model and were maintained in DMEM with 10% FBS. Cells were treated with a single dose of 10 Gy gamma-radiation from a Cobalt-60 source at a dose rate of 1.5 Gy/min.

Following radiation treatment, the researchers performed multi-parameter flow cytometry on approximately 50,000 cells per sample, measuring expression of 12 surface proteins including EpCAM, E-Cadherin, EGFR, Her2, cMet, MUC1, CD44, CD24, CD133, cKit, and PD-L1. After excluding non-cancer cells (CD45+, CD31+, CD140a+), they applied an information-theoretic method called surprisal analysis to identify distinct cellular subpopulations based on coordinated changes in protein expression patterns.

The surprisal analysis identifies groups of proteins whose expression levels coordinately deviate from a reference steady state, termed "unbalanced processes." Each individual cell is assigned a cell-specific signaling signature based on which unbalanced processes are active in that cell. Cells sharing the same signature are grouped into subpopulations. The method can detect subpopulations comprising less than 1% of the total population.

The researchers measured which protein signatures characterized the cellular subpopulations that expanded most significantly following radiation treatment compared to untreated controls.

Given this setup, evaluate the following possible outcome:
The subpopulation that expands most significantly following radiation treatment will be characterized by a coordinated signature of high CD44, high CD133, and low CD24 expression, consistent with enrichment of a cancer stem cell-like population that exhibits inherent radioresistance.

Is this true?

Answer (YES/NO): NO